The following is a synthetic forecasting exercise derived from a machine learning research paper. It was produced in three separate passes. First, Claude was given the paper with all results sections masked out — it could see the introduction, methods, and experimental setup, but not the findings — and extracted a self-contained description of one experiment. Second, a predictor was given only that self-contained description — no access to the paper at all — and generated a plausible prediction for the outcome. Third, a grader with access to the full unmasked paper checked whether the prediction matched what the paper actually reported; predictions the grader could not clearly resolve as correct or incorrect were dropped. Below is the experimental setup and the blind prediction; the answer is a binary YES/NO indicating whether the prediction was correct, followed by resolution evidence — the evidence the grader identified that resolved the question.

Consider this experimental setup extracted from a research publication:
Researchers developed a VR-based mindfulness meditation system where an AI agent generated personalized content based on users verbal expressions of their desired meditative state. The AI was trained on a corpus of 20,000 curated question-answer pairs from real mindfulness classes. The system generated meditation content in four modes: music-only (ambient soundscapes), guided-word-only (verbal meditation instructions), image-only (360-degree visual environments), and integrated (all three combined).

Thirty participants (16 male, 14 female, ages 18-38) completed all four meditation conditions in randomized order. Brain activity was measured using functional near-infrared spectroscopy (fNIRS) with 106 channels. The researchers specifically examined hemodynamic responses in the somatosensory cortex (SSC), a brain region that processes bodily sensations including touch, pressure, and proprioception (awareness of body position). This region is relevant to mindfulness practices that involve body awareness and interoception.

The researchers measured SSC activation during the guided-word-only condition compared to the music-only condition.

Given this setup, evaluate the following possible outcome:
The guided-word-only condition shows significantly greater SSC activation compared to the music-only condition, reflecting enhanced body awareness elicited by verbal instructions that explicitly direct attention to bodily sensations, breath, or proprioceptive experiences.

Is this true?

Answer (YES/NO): NO